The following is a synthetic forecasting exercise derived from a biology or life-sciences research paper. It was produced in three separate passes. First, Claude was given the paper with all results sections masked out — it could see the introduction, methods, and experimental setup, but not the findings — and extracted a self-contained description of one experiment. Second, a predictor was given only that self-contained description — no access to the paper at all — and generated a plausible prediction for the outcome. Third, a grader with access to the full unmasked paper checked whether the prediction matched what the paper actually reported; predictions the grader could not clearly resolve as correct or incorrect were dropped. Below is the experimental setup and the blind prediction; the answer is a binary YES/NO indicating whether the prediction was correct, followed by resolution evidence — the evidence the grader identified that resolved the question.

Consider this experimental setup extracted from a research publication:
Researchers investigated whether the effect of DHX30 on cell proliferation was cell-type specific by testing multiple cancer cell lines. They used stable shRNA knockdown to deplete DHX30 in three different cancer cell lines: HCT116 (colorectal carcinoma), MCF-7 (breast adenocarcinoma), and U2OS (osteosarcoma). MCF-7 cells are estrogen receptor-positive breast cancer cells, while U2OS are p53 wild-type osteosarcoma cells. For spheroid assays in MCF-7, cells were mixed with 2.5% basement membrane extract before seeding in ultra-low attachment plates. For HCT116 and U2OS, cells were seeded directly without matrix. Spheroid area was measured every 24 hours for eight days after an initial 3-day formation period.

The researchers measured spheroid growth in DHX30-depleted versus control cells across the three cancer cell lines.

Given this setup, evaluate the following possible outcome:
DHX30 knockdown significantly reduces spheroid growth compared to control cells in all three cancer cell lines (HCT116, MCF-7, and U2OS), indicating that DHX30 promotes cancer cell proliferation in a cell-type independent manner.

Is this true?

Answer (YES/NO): NO